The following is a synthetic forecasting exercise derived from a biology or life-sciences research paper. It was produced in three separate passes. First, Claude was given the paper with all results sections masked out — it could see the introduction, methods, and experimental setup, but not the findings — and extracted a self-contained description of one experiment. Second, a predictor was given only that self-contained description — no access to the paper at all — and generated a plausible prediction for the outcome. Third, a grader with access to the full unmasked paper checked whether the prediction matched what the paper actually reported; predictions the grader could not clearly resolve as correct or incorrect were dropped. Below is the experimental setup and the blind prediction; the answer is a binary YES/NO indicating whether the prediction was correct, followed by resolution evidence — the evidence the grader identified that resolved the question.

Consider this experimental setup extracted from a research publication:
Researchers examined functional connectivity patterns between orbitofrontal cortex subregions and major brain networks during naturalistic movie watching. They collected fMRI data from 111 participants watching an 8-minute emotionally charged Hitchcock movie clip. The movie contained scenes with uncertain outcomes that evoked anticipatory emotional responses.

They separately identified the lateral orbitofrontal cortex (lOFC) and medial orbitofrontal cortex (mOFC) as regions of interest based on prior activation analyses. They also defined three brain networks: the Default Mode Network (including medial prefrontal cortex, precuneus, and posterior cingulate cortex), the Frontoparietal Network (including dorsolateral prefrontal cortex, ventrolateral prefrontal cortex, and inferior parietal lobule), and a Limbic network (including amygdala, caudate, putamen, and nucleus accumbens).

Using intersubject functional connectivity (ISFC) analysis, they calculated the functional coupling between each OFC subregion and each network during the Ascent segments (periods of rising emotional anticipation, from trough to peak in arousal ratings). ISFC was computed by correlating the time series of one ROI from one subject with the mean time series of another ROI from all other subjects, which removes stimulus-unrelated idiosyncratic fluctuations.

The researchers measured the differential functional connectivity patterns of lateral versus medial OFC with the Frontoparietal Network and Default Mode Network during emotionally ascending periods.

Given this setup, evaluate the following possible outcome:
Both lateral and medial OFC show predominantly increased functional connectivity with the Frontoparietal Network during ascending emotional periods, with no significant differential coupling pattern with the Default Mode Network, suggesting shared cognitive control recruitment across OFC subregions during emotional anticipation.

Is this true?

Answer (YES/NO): NO